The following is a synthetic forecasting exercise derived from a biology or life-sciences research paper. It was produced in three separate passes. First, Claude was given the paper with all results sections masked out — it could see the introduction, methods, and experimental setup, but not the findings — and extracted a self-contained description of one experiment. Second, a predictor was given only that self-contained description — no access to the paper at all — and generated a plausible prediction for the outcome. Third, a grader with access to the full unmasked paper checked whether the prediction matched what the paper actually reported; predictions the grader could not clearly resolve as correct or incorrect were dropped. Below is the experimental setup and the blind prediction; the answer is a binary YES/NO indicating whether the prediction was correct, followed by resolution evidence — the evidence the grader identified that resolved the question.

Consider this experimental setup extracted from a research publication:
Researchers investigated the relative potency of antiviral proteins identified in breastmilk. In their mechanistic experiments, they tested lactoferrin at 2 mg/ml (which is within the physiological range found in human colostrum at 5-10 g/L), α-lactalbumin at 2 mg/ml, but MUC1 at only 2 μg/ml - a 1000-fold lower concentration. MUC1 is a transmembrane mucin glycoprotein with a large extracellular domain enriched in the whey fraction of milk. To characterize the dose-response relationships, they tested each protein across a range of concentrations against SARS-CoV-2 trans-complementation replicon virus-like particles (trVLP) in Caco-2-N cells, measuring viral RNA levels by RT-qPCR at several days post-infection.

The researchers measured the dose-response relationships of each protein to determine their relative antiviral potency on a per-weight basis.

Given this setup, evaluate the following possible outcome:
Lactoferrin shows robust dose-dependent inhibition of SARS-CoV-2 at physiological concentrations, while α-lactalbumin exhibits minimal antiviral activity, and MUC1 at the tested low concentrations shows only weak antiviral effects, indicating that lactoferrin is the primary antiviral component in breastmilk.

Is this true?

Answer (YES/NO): NO